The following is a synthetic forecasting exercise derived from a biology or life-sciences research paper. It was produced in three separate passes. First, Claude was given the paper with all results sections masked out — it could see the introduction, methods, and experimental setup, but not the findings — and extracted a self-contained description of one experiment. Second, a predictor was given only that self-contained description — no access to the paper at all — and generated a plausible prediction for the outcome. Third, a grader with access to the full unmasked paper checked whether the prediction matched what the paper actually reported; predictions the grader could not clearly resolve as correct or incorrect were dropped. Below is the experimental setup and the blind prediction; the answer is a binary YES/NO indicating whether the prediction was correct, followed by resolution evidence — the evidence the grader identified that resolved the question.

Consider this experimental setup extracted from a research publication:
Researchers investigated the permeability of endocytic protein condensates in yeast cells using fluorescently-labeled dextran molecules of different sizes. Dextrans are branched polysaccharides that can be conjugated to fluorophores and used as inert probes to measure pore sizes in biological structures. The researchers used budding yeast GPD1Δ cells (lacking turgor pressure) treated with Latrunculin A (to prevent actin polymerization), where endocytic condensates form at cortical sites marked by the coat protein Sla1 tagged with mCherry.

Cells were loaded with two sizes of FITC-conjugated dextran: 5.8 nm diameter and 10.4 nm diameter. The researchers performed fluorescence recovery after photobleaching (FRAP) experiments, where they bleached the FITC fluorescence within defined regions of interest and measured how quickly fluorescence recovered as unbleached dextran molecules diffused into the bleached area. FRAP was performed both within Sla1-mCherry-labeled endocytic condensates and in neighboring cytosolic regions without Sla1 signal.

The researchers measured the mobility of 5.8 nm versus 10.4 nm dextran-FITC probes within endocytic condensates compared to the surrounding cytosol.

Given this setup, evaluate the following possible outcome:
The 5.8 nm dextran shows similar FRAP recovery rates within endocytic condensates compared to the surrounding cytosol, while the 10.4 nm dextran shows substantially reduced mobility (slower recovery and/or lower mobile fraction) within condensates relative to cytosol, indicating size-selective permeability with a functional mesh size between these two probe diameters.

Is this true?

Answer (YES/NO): YES